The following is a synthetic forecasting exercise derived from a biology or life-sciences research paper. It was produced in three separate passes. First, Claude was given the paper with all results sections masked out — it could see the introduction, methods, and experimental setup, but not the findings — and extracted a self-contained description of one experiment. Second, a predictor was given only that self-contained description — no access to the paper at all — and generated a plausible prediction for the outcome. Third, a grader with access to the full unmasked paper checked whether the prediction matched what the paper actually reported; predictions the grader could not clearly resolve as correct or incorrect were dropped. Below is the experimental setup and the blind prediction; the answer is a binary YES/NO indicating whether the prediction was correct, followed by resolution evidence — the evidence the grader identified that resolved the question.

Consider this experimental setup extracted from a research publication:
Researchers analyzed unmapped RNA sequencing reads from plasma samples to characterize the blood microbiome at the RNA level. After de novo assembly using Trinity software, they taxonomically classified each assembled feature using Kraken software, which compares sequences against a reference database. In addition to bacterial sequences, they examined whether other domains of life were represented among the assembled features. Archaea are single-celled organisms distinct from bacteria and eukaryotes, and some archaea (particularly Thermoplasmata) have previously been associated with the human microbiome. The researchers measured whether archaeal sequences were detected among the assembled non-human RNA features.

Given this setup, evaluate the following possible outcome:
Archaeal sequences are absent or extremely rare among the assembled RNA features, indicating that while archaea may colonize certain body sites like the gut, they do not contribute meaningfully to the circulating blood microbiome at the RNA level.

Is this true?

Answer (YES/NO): NO